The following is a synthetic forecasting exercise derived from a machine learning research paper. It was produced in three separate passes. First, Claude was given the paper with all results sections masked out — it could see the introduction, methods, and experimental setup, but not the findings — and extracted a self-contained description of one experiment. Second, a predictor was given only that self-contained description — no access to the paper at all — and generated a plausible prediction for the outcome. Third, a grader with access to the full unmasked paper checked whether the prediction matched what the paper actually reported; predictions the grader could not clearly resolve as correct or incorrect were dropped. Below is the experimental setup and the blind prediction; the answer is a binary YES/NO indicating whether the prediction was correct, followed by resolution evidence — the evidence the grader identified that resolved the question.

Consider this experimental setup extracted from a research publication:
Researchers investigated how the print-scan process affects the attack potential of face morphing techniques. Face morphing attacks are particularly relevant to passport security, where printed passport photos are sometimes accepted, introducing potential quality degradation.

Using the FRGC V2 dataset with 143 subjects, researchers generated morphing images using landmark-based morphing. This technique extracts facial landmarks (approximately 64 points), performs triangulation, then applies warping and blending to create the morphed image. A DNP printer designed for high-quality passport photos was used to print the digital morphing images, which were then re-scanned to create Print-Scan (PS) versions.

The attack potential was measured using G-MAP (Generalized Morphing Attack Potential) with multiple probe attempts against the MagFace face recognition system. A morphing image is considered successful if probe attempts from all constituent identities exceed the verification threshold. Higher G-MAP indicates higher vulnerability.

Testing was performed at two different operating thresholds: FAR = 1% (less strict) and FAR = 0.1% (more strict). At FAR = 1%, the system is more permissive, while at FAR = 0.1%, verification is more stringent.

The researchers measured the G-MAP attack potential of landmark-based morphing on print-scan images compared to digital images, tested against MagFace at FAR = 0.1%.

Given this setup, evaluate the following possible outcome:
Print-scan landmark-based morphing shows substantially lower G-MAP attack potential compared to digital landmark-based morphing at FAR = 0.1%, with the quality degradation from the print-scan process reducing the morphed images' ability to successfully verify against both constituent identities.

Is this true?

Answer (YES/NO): NO